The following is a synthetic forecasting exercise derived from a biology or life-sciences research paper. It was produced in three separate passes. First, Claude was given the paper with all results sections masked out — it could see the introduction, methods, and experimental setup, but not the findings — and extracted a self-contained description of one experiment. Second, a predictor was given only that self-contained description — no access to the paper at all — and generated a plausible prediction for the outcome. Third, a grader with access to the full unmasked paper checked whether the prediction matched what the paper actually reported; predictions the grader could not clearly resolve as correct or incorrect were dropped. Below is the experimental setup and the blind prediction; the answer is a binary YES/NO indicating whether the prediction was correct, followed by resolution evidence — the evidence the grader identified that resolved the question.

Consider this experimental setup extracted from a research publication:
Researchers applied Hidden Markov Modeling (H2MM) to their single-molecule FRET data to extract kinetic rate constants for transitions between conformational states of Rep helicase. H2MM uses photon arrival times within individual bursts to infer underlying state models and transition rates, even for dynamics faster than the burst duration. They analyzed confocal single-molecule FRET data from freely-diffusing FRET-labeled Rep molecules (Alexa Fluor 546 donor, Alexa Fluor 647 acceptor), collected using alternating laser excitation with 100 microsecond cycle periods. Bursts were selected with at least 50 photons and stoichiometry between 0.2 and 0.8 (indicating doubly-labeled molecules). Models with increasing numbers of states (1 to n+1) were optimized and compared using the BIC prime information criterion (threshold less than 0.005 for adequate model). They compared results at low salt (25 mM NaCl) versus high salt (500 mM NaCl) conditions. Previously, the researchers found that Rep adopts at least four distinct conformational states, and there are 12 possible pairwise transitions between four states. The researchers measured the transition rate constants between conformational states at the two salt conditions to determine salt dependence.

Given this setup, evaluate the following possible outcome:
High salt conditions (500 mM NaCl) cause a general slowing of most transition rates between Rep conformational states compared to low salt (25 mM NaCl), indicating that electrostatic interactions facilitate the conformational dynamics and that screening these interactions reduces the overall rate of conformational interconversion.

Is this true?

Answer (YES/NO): NO